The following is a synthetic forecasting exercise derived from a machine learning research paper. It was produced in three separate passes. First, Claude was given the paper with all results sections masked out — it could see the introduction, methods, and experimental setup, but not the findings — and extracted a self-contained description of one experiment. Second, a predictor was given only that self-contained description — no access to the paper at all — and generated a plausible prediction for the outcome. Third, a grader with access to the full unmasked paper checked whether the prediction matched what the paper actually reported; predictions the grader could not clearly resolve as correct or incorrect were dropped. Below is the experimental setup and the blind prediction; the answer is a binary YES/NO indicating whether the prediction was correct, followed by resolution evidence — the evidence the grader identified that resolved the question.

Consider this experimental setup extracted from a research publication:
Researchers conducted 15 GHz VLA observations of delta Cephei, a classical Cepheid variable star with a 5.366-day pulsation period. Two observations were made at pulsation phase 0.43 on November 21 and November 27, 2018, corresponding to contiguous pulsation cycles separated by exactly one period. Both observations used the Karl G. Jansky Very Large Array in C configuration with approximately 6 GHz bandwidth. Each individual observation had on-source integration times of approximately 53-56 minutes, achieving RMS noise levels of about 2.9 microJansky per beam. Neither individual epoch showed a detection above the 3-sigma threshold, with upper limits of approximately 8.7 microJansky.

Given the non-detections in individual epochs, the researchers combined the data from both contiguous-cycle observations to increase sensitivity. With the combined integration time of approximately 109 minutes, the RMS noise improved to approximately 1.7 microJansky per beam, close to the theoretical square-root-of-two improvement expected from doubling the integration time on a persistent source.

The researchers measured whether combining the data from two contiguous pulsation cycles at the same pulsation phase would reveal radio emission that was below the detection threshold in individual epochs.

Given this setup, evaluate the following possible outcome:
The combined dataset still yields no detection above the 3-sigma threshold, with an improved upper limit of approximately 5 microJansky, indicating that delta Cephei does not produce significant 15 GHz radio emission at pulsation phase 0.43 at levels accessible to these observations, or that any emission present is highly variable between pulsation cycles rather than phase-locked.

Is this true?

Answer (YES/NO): YES